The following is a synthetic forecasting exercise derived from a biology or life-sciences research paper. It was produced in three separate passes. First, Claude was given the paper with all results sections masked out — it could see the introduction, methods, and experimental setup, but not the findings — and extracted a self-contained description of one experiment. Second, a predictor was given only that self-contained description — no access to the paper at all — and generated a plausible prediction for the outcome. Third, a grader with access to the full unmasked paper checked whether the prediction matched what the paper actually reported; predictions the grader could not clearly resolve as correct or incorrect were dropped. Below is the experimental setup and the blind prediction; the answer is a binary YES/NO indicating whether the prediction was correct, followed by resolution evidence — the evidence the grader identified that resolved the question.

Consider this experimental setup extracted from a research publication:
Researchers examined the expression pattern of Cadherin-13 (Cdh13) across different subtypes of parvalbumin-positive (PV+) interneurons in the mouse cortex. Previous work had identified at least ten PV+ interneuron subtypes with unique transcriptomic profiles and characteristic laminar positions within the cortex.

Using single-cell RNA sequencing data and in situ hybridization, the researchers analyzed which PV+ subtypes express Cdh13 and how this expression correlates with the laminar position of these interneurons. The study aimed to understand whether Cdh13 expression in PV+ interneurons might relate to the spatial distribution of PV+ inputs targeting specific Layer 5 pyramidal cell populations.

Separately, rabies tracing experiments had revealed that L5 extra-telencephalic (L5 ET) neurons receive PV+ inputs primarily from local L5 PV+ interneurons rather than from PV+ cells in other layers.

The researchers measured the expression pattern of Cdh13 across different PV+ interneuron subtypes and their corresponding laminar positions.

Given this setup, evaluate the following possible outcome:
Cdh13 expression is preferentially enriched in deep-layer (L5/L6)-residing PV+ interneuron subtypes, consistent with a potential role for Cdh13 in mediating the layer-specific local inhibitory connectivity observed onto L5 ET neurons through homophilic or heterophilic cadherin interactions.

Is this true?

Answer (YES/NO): YES